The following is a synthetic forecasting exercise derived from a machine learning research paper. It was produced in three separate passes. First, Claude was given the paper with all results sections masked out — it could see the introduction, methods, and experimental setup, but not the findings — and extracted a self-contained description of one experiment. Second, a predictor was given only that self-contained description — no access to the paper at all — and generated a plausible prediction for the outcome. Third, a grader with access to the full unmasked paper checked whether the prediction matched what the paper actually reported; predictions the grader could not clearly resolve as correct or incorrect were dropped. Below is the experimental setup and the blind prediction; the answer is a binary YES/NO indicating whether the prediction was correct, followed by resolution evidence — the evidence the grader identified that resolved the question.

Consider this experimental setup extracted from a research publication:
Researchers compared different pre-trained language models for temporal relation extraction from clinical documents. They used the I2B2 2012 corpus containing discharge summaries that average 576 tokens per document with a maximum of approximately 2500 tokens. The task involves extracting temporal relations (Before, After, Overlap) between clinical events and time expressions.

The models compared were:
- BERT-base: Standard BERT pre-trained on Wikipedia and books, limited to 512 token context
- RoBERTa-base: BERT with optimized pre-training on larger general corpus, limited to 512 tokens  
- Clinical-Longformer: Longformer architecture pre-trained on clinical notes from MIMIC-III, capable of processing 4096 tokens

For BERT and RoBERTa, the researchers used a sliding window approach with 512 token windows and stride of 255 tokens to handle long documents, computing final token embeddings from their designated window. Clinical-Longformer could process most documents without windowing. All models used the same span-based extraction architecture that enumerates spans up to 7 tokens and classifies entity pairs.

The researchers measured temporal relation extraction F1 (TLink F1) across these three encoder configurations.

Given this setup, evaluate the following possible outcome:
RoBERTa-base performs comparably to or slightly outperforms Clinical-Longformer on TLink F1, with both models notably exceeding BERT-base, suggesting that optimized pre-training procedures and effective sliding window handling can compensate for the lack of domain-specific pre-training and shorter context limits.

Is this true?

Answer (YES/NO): YES